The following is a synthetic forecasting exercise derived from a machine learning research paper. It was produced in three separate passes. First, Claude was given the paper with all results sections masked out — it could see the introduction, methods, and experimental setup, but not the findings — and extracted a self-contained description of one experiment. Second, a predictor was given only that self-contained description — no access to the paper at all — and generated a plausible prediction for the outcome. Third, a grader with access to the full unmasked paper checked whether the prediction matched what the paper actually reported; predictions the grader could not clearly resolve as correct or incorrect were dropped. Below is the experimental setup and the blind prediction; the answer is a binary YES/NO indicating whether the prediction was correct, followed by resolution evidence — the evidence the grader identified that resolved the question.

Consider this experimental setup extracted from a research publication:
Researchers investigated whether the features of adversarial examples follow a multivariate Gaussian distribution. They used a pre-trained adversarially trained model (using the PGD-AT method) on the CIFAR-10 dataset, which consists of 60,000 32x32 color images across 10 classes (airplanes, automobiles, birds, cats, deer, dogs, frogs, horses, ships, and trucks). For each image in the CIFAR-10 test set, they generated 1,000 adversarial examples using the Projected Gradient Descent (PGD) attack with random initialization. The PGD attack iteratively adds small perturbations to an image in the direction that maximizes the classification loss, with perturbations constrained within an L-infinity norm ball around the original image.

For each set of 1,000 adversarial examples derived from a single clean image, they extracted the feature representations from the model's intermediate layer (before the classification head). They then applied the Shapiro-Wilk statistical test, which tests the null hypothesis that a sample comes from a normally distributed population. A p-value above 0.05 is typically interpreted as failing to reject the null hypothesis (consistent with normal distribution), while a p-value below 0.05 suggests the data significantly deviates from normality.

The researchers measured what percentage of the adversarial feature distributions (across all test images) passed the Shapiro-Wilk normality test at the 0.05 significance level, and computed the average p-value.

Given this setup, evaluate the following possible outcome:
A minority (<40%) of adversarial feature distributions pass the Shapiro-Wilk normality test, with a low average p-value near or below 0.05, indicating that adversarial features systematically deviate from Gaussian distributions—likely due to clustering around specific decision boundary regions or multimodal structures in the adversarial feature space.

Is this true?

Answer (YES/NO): NO